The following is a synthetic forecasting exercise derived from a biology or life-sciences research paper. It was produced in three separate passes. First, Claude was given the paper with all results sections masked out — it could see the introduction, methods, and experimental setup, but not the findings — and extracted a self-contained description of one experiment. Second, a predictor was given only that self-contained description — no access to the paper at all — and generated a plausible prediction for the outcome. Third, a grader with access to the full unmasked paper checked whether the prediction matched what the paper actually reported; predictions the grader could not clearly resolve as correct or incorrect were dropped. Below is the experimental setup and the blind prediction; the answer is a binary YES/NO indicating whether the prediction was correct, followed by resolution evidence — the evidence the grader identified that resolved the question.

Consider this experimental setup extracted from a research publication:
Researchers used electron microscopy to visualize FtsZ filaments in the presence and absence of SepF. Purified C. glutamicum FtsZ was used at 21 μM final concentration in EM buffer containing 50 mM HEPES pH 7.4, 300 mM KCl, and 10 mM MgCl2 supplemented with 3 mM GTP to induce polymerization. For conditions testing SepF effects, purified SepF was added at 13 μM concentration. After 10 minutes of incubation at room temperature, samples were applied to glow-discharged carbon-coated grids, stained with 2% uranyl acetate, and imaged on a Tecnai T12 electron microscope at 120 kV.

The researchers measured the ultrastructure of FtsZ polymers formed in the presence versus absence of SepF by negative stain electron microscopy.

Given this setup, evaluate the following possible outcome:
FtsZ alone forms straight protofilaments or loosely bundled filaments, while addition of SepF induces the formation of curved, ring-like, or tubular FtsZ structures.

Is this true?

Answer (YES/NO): NO